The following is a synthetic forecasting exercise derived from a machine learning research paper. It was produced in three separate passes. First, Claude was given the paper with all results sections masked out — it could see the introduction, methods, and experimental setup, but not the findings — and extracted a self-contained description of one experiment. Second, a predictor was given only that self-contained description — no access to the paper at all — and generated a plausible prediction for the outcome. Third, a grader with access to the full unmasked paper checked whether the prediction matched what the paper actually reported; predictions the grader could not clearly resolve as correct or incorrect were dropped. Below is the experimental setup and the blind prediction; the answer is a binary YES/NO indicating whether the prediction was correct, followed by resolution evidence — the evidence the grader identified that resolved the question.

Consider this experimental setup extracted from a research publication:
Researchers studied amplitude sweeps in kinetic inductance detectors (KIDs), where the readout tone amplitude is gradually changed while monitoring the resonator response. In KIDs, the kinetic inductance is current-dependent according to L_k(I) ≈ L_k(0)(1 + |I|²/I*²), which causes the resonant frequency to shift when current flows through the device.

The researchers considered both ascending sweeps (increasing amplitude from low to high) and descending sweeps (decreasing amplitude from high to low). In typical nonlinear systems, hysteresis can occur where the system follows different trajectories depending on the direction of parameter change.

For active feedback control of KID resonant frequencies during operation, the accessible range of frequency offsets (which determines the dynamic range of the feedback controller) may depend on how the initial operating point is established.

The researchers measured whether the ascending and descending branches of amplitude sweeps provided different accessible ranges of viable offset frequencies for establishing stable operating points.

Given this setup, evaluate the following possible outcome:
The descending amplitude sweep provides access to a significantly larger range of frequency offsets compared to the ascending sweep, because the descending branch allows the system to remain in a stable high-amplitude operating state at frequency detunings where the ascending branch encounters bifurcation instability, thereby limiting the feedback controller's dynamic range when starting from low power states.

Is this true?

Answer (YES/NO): YES